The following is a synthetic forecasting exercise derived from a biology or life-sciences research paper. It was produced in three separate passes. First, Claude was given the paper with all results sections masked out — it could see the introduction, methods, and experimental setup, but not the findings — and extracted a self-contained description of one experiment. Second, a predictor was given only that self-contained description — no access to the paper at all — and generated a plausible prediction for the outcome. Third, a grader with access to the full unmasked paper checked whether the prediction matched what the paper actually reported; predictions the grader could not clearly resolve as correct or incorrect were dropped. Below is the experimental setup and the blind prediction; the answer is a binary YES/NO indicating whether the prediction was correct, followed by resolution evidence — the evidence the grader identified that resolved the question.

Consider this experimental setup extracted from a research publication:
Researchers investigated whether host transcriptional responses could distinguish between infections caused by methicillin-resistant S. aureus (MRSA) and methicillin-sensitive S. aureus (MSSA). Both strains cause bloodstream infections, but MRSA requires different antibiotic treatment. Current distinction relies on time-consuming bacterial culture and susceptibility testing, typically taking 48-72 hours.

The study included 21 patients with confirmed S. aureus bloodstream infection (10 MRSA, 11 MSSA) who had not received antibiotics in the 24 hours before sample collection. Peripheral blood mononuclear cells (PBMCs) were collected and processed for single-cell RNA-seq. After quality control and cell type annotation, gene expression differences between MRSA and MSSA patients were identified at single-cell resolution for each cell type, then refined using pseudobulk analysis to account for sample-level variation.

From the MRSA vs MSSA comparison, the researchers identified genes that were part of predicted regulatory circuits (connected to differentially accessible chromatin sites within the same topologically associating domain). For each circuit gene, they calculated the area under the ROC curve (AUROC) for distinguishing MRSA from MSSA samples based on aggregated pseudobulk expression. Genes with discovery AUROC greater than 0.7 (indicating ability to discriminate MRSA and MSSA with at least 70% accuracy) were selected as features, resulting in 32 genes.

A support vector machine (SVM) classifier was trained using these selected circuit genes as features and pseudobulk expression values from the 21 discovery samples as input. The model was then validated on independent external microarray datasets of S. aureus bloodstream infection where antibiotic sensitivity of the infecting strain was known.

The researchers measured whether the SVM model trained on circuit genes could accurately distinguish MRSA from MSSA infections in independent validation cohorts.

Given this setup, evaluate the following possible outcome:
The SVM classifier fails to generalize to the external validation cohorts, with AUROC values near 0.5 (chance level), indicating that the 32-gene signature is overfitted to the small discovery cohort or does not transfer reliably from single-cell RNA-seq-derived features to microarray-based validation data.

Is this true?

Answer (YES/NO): NO